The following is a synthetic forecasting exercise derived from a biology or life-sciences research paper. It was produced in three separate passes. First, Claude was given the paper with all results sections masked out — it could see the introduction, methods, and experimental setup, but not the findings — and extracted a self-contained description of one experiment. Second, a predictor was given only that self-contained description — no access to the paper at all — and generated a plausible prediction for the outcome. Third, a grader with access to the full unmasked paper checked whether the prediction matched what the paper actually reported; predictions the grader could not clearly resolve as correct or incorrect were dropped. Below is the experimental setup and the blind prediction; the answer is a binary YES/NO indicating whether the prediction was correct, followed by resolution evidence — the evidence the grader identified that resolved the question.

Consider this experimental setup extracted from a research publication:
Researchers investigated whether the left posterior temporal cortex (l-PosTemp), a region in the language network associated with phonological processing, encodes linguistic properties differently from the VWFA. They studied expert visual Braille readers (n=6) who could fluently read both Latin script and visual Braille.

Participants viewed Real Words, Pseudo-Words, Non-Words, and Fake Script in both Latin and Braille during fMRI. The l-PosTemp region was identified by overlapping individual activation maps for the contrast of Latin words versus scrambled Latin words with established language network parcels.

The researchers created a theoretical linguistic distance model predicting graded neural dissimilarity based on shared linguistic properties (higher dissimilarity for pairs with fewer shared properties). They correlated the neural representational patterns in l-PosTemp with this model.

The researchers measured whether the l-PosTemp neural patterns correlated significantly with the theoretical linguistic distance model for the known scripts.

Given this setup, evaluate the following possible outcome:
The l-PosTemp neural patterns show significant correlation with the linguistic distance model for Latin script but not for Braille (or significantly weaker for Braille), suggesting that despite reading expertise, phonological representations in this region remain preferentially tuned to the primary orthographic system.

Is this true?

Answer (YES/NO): NO